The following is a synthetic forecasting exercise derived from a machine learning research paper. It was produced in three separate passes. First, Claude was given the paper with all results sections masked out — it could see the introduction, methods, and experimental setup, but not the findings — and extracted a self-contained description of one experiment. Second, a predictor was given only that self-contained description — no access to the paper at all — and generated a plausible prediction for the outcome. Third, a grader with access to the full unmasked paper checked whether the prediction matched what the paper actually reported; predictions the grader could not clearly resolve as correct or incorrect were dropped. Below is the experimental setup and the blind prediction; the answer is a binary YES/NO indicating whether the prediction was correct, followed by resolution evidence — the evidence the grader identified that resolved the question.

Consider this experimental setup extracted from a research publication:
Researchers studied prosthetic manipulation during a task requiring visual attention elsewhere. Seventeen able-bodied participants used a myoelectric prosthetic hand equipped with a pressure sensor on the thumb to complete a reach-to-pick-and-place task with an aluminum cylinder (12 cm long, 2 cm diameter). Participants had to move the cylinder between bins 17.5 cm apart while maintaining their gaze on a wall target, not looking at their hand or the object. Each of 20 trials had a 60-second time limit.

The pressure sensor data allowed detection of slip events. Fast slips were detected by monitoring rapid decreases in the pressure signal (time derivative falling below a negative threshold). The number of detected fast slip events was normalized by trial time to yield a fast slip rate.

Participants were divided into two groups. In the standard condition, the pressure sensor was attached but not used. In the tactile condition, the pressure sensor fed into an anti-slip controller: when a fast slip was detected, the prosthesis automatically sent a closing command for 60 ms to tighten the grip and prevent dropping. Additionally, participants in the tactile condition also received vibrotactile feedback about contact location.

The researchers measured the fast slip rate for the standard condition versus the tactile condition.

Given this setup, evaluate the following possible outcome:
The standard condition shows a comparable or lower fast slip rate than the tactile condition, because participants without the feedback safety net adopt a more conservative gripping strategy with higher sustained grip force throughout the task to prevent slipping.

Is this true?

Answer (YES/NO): YES